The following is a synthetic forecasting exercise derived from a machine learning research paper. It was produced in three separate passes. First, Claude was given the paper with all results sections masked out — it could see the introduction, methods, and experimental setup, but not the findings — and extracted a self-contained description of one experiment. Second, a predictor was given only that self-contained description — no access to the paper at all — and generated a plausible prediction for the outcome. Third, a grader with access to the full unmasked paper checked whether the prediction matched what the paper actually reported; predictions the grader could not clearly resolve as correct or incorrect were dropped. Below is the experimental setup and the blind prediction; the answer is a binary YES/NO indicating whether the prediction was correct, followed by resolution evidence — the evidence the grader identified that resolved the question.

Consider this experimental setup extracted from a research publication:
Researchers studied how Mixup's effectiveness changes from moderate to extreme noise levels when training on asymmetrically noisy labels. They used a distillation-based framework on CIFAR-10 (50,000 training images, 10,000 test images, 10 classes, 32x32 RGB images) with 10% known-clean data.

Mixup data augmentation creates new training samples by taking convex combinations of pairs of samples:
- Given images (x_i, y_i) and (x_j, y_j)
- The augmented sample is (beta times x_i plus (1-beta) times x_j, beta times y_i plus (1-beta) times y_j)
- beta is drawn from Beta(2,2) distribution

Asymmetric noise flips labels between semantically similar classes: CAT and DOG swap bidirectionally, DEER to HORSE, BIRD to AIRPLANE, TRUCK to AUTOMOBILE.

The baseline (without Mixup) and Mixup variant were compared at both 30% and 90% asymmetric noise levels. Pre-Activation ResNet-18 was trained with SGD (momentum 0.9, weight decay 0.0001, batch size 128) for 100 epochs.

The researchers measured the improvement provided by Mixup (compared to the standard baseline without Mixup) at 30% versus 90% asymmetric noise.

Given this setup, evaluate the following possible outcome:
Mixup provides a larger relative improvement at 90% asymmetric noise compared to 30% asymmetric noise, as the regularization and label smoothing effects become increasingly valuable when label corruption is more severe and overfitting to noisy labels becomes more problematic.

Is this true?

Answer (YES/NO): NO